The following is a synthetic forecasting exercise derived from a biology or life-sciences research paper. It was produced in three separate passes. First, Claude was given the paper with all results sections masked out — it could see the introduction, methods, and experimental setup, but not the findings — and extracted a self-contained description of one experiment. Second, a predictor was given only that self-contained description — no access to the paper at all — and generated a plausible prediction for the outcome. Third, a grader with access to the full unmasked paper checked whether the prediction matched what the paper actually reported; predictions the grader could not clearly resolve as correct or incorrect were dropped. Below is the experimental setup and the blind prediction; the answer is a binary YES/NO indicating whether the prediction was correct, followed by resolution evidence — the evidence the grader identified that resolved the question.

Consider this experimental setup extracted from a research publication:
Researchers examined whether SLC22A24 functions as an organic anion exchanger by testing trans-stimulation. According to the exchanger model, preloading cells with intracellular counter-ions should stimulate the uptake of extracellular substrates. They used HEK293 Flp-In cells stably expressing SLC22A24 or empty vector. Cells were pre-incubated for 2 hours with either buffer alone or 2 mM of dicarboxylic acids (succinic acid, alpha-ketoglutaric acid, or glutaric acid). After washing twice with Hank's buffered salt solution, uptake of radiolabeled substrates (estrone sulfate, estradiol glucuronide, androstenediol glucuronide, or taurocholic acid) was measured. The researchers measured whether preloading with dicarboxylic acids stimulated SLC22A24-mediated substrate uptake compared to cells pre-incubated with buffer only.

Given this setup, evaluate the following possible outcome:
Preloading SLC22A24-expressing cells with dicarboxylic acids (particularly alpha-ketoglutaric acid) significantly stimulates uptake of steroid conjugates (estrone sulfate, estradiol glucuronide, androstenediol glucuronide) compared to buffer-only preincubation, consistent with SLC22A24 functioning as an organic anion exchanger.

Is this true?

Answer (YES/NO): NO